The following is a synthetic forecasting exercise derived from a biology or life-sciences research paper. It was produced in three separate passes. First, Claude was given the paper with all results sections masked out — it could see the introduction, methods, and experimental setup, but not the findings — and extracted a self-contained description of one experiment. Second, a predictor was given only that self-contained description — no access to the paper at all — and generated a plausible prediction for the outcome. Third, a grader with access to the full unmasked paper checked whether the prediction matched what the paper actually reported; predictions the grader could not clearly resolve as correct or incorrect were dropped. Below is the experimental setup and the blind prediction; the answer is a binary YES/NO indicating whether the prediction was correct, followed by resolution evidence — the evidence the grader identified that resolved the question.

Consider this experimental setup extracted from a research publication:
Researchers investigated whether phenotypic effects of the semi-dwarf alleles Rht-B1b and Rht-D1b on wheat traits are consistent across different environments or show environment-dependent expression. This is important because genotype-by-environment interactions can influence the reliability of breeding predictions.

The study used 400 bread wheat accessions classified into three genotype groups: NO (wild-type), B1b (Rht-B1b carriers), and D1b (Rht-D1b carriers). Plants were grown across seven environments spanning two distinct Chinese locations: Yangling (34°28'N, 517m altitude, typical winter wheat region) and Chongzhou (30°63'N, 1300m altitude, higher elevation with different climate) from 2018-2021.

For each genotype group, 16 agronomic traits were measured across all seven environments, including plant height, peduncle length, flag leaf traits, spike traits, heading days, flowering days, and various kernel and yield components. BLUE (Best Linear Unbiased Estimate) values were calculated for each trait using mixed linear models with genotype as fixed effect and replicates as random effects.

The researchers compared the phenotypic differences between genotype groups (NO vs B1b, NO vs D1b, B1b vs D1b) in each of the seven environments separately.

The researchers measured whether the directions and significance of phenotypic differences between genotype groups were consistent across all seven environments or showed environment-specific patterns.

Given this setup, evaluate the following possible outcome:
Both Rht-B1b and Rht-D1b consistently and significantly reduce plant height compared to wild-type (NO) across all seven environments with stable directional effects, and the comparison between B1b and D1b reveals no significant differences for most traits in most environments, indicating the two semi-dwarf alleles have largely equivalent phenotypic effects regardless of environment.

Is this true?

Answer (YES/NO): NO